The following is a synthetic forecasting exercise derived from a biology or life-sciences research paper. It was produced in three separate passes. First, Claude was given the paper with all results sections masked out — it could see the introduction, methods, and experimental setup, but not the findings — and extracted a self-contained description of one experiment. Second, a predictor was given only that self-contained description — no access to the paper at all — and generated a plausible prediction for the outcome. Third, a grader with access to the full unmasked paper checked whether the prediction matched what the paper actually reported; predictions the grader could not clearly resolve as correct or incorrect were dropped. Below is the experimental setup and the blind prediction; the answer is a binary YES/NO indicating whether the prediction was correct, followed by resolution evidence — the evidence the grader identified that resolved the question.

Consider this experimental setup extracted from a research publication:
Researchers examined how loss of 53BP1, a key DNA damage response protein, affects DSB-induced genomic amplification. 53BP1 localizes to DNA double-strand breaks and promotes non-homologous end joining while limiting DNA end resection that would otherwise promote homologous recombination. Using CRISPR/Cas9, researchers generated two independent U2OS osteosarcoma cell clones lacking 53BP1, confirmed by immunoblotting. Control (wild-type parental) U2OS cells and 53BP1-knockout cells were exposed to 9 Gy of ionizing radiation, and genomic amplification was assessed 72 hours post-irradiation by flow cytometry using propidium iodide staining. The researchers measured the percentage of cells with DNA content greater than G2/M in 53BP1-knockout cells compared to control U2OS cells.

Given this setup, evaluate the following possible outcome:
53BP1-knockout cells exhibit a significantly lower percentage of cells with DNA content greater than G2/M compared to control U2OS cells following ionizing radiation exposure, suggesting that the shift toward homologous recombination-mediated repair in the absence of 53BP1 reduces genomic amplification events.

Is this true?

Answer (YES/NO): NO